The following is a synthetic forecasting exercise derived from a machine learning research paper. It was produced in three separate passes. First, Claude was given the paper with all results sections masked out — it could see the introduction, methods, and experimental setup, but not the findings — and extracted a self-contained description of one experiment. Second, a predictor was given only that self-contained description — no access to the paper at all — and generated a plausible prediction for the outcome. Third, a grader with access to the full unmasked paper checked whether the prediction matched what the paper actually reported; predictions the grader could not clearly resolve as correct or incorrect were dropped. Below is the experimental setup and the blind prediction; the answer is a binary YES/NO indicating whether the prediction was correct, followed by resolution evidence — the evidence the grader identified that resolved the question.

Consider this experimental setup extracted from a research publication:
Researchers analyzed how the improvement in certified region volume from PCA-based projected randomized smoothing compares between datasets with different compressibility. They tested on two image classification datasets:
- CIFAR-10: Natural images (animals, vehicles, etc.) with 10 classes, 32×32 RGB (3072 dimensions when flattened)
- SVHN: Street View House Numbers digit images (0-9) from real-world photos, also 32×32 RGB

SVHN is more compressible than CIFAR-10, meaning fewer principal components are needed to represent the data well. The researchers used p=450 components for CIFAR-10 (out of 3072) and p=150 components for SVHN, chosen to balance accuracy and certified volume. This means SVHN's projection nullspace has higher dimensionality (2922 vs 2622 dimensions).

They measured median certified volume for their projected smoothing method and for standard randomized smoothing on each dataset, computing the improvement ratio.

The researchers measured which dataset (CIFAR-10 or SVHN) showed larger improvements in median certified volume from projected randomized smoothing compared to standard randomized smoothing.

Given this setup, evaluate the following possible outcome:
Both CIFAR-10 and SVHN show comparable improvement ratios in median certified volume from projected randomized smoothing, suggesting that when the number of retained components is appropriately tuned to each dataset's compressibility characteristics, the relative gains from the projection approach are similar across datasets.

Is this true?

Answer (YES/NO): NO